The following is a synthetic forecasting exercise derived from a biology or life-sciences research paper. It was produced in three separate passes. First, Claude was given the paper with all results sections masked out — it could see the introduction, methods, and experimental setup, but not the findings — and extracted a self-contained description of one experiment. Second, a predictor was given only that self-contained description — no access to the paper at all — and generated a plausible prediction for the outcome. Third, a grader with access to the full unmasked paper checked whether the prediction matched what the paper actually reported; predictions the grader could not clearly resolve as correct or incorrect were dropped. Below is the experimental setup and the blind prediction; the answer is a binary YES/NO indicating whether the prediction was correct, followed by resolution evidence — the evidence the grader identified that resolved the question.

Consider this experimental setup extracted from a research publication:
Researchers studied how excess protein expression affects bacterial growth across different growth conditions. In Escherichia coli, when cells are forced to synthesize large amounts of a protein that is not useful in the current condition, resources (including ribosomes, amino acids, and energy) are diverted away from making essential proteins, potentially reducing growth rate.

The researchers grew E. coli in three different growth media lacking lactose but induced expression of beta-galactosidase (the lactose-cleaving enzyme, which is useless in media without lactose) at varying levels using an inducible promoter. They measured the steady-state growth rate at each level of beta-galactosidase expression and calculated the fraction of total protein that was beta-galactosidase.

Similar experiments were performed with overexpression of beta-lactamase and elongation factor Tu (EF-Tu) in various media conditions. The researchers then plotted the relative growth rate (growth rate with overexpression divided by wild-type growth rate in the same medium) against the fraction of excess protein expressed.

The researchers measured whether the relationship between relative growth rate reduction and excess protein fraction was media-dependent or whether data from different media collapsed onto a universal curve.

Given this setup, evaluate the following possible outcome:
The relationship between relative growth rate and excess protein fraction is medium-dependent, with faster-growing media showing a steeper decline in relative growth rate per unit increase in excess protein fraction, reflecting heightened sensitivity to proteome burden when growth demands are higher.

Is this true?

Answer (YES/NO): NO